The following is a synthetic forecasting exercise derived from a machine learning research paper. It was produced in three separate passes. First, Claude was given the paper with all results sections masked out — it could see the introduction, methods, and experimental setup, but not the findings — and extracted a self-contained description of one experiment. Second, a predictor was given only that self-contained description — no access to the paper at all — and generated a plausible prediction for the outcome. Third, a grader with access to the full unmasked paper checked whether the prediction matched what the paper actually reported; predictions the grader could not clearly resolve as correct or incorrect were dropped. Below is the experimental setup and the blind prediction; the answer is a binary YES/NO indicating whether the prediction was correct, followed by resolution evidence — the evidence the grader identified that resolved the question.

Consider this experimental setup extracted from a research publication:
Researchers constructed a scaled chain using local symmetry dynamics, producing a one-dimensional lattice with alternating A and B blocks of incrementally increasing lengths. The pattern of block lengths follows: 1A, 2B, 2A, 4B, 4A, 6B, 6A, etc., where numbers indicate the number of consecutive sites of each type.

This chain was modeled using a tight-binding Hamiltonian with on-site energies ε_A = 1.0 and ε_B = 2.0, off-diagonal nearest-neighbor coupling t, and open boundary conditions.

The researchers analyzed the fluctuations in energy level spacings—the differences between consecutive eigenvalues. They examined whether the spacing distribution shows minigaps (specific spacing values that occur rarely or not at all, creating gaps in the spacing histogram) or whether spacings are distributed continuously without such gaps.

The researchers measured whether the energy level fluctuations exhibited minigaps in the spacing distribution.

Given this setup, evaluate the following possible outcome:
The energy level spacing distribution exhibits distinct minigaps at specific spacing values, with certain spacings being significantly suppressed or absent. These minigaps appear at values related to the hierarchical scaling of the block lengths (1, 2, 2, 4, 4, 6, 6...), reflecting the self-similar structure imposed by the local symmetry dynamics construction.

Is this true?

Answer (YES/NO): YES